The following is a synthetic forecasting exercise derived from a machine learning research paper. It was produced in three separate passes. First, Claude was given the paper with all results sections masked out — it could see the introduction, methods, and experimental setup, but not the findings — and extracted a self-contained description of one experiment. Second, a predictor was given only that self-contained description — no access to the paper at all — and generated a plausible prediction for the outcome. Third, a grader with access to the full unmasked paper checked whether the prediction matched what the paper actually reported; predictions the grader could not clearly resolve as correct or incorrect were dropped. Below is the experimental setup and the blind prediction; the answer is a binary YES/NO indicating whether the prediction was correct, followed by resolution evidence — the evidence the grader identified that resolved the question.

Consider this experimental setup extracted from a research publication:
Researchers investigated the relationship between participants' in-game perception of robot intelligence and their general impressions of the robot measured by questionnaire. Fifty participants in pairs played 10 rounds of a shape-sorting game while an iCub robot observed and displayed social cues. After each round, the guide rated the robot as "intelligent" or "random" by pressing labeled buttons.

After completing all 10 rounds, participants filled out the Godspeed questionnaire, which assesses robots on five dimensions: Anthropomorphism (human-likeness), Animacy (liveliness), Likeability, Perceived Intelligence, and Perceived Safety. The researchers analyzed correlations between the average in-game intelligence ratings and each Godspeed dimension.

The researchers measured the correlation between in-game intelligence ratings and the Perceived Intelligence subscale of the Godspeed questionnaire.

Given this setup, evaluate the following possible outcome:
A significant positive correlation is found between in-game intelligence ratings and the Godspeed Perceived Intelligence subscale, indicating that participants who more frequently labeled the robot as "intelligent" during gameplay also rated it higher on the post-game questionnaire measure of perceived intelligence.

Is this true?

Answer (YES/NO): YES